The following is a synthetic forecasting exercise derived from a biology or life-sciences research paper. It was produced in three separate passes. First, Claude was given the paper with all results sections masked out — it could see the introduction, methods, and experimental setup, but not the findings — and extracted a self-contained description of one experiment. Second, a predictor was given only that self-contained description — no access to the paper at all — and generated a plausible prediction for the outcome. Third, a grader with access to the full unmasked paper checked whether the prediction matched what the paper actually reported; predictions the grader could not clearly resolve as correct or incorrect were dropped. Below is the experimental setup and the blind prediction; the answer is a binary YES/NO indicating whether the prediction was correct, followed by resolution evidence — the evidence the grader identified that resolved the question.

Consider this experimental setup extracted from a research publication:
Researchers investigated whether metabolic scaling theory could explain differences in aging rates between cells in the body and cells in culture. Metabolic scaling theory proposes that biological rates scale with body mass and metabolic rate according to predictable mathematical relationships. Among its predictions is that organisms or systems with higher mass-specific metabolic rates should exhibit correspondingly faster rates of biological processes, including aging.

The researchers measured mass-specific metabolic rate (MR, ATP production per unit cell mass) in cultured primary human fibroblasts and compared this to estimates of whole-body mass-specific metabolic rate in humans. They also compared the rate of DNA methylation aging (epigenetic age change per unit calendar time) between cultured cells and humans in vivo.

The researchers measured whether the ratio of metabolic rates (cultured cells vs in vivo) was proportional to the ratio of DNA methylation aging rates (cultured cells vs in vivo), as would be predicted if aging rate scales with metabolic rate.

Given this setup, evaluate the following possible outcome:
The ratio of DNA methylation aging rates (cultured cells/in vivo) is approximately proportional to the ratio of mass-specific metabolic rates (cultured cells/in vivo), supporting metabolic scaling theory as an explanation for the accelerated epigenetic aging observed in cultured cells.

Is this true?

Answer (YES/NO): NO